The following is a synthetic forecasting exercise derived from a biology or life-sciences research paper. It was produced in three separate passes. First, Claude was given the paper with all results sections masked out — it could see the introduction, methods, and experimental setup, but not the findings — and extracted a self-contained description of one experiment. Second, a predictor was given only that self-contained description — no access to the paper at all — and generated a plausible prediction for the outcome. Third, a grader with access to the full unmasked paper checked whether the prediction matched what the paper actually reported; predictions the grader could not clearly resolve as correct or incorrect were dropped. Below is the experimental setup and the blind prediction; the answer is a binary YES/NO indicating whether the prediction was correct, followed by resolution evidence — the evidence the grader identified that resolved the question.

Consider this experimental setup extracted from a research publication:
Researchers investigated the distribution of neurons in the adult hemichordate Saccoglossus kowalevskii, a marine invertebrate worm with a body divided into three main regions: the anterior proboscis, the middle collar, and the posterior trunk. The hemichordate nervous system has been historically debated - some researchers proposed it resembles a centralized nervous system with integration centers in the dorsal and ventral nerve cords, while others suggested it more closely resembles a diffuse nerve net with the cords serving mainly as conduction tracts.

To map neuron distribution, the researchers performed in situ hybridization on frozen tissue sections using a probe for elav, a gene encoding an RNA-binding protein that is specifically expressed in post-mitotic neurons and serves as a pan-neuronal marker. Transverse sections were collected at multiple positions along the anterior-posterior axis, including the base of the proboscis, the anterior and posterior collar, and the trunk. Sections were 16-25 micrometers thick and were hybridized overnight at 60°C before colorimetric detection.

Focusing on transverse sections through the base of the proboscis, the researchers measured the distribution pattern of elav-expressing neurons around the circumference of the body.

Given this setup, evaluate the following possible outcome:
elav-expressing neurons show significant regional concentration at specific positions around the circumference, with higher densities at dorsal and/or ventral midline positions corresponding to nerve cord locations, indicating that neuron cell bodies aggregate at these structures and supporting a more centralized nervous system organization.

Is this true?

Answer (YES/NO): NO